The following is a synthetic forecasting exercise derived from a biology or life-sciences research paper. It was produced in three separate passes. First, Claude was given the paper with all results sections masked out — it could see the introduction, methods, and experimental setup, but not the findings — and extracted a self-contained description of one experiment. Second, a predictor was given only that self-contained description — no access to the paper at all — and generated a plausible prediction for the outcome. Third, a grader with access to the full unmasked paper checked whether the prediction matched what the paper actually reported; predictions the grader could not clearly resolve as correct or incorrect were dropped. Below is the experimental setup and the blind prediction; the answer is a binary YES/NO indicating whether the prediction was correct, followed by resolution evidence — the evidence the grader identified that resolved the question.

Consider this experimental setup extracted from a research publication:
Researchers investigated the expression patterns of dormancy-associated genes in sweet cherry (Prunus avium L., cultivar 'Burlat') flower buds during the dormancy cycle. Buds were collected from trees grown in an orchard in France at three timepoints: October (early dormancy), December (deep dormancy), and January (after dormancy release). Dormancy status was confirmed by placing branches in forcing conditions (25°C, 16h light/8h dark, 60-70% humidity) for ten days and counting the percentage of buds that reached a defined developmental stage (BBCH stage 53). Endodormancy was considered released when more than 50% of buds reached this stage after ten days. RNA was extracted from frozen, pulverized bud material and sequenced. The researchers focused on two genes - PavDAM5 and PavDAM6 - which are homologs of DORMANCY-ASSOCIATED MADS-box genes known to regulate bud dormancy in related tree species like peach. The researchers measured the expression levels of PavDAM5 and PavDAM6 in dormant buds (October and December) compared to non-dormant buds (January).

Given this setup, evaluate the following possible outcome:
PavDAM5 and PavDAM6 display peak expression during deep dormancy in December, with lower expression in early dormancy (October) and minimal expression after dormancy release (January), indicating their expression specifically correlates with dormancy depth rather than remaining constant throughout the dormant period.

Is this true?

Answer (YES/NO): NO